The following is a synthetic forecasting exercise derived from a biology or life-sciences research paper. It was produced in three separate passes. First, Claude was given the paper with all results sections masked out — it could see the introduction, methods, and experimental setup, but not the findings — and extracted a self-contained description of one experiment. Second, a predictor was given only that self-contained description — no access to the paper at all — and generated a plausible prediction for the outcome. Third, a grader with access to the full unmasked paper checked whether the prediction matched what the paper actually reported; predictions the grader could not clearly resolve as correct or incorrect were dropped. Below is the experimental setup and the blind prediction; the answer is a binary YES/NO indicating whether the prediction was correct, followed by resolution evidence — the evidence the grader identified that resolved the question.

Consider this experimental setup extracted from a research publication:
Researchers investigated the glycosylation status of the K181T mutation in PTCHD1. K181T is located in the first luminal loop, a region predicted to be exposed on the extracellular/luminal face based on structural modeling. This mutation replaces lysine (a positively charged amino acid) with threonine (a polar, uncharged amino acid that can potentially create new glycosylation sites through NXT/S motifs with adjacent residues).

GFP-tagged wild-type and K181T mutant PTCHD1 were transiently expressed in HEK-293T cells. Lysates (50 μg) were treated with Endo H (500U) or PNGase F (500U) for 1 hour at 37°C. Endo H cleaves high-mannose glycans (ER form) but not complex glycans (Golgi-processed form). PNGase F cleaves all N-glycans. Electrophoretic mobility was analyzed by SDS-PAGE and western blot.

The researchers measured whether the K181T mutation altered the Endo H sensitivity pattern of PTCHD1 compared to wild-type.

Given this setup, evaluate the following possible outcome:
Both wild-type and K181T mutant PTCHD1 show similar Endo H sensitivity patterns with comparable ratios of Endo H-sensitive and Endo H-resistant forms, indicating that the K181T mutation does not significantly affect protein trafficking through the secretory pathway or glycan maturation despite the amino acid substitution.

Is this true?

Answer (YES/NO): YES